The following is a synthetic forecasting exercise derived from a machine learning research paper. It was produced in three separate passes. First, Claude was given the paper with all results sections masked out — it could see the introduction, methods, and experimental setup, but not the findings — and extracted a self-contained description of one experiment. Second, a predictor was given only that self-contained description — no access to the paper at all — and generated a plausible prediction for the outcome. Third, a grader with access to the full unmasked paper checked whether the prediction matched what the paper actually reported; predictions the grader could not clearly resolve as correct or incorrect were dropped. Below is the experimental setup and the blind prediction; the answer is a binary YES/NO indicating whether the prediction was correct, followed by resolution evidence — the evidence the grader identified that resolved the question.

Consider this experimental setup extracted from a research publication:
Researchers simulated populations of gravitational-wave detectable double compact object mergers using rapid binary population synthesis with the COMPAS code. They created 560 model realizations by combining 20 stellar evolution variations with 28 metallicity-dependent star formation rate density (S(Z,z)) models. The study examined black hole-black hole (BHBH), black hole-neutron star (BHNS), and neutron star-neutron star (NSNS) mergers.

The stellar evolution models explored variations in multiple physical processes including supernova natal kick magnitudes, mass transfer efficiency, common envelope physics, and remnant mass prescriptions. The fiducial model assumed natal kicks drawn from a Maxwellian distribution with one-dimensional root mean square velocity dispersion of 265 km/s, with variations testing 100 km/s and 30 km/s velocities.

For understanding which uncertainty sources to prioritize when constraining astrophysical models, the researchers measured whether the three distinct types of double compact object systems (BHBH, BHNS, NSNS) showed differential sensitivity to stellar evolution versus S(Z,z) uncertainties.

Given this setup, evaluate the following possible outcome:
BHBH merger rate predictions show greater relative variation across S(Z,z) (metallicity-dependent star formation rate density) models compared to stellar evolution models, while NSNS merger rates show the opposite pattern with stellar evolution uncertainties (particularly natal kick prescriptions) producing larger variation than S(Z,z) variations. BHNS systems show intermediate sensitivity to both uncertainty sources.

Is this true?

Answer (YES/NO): YES